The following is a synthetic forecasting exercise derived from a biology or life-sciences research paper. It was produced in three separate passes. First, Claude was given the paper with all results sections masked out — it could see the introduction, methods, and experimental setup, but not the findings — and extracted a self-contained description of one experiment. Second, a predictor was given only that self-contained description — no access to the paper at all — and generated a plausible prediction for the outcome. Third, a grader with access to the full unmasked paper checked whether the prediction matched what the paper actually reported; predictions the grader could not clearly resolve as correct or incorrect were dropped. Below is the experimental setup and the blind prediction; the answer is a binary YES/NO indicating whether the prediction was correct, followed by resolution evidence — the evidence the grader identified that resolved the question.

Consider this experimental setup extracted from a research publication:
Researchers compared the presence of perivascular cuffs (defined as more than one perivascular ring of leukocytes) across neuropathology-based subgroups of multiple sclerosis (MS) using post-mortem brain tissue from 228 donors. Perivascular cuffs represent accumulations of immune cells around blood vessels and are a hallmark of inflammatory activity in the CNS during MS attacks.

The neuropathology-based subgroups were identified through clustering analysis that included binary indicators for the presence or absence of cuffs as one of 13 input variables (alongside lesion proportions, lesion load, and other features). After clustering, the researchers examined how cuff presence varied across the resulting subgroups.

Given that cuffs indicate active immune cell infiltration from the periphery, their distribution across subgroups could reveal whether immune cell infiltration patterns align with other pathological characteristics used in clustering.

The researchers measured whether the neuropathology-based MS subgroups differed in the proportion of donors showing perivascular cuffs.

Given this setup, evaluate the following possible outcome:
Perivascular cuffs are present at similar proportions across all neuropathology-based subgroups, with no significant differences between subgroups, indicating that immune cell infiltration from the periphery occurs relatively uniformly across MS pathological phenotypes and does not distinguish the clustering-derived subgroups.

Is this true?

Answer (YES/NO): NO